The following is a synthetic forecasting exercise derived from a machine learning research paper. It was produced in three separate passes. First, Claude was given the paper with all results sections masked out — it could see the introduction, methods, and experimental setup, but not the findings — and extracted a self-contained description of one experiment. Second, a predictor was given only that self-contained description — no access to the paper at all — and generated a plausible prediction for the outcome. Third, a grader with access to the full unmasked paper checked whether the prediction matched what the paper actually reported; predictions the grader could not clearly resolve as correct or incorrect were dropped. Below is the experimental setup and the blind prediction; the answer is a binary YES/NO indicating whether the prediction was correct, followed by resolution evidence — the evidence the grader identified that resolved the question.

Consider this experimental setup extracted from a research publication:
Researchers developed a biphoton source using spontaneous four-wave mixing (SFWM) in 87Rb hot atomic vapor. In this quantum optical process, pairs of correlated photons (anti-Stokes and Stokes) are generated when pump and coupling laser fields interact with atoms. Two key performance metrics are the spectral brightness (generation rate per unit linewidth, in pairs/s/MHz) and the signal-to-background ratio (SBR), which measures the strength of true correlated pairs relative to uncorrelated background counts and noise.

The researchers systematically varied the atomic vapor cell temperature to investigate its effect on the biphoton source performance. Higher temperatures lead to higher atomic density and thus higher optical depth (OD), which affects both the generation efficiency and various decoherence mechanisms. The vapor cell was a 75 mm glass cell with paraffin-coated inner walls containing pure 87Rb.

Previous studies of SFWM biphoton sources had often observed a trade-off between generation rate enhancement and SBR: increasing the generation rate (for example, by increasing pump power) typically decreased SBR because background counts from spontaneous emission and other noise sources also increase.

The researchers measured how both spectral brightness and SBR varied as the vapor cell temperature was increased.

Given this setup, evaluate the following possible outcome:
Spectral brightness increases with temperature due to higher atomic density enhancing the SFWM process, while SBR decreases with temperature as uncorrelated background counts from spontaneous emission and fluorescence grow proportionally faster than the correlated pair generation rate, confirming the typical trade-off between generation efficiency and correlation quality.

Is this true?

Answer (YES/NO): NO